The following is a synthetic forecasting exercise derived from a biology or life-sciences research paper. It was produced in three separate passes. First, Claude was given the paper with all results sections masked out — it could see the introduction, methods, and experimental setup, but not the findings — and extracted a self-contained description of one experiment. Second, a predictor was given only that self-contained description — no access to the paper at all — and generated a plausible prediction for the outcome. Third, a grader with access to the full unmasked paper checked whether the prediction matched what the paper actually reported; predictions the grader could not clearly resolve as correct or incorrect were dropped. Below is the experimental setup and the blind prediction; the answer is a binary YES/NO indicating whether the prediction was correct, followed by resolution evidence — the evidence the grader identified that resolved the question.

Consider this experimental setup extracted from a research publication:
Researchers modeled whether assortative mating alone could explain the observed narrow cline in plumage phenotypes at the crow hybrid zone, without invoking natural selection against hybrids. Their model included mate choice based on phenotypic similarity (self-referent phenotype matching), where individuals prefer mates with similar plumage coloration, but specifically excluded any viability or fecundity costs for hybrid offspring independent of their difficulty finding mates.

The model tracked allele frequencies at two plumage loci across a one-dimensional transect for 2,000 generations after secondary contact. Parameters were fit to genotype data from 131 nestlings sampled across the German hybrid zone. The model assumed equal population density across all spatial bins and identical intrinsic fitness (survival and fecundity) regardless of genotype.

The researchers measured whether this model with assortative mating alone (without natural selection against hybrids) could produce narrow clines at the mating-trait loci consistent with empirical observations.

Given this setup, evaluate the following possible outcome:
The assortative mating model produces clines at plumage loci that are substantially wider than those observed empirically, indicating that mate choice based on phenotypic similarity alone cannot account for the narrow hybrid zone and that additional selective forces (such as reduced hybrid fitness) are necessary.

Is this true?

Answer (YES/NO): NO